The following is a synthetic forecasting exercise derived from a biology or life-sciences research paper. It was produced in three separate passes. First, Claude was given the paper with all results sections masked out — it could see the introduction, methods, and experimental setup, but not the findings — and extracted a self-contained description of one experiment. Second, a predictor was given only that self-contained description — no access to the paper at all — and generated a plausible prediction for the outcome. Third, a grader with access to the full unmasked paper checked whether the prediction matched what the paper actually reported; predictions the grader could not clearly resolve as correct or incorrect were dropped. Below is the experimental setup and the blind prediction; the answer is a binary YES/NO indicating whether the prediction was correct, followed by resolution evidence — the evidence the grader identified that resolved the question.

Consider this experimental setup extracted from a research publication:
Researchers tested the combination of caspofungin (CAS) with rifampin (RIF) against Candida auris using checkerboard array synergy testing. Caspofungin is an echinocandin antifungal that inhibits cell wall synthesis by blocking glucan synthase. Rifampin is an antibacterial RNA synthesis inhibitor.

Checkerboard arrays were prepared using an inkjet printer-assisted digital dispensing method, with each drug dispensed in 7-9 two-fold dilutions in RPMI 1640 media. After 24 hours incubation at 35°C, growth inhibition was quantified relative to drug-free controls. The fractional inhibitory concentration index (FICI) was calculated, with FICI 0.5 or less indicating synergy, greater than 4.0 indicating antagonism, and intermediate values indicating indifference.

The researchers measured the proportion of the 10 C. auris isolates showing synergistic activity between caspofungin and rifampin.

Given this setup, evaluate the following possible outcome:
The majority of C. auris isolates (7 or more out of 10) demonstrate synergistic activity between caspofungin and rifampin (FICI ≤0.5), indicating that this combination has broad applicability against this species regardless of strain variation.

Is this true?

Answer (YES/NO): NO